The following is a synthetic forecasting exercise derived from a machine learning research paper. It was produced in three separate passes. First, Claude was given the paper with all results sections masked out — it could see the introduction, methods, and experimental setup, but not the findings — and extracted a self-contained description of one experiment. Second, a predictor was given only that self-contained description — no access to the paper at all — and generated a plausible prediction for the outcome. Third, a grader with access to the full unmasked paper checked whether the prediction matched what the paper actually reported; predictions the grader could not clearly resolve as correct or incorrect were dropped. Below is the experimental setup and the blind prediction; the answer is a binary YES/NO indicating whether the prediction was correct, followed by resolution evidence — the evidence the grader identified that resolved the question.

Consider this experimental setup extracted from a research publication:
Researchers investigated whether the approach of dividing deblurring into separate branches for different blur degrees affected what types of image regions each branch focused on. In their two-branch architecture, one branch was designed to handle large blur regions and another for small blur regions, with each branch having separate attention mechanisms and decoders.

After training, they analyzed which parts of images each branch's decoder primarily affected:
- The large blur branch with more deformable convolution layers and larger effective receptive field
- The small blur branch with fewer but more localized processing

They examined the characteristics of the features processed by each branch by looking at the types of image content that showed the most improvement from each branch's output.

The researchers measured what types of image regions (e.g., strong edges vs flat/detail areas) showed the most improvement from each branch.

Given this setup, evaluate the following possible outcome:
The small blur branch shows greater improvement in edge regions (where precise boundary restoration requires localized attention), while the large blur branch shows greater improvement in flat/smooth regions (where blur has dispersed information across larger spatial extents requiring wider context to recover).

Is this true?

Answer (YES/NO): NO